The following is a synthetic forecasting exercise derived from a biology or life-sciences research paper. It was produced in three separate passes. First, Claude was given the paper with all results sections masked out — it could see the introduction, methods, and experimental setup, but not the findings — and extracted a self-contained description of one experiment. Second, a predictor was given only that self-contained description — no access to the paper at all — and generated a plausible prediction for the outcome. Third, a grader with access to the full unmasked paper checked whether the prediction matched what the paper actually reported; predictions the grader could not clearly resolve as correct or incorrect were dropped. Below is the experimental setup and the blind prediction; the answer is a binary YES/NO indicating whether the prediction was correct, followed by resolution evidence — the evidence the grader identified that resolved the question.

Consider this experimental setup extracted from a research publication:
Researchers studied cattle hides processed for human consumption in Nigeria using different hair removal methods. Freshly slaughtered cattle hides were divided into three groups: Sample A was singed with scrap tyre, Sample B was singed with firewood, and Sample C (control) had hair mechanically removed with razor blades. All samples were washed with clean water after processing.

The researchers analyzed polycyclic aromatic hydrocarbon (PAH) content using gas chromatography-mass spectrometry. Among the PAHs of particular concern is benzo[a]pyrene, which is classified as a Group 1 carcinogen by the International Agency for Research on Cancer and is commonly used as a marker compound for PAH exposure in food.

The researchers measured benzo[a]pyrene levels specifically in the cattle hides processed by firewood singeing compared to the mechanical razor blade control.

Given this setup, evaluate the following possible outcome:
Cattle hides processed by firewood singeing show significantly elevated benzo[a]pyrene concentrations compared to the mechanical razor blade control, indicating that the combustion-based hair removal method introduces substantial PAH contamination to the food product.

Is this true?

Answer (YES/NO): YES